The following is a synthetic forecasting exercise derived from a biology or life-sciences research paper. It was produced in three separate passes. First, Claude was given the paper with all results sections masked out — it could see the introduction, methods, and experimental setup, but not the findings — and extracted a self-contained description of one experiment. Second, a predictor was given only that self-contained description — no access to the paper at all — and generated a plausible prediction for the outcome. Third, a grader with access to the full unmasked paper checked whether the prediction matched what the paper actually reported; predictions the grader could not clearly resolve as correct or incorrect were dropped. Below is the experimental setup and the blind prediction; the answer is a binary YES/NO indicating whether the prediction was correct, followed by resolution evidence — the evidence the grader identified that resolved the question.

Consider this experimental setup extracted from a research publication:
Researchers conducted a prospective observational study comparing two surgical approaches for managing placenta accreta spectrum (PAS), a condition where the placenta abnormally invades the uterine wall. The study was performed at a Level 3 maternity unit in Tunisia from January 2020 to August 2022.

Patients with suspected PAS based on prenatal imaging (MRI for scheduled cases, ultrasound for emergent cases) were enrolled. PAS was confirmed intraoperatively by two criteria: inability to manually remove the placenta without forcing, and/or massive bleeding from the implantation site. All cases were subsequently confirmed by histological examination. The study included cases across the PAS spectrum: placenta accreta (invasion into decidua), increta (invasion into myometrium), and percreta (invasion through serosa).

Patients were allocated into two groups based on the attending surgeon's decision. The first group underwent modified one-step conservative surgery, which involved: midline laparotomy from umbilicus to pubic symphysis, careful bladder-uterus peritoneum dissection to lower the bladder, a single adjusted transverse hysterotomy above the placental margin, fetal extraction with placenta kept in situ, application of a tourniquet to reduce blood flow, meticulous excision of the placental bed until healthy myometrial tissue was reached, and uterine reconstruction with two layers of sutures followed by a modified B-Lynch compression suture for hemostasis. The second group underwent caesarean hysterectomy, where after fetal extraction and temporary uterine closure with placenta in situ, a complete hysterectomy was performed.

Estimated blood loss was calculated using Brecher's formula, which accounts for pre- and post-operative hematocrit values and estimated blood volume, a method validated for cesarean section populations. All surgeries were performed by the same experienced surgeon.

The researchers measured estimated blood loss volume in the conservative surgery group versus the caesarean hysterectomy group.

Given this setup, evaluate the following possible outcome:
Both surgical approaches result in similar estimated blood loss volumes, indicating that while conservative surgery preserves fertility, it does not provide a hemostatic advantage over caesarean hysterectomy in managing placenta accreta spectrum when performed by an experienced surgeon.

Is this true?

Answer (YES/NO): YES